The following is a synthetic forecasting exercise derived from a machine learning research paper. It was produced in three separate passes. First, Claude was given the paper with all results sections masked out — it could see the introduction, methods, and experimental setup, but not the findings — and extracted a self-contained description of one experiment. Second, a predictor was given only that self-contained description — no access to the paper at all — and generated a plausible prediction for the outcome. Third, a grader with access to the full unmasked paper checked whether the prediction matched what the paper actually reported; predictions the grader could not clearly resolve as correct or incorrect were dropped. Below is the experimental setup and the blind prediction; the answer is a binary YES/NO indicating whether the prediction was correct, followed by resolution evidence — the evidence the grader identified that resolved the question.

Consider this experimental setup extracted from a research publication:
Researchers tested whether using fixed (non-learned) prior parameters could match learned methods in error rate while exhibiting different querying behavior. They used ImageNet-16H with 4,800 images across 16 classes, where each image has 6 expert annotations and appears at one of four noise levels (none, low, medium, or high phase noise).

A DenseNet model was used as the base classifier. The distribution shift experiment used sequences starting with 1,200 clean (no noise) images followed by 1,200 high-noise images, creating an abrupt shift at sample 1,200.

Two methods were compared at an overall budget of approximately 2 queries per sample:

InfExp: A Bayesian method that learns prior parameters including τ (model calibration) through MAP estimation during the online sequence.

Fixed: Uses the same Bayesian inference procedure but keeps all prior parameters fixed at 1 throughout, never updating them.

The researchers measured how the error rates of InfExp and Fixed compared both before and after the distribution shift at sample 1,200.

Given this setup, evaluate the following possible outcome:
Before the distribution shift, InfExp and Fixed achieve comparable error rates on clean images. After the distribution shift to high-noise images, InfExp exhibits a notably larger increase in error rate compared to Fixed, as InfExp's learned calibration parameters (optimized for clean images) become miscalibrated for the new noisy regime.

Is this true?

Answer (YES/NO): NO